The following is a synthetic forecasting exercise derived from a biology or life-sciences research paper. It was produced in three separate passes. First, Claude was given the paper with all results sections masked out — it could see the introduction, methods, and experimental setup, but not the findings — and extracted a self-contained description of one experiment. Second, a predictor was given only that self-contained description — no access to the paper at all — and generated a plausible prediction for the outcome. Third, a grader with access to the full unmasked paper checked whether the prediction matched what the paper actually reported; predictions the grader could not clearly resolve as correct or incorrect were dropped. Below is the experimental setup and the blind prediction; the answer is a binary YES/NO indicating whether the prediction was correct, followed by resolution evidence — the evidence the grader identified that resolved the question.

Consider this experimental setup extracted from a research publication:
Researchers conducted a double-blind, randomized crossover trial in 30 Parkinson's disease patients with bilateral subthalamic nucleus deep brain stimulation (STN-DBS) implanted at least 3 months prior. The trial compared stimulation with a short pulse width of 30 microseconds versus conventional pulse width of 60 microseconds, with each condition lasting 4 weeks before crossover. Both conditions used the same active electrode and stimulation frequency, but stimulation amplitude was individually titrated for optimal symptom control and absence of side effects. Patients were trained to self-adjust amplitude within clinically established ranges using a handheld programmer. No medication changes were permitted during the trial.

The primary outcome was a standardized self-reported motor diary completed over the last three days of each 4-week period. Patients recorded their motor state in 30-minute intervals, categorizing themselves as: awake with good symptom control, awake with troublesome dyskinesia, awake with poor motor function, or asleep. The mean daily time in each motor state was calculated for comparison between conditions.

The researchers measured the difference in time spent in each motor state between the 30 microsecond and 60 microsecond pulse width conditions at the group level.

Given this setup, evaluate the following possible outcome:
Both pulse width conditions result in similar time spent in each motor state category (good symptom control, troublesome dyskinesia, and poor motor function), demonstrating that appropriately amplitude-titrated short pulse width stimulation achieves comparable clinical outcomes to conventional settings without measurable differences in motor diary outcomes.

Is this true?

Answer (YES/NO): YES